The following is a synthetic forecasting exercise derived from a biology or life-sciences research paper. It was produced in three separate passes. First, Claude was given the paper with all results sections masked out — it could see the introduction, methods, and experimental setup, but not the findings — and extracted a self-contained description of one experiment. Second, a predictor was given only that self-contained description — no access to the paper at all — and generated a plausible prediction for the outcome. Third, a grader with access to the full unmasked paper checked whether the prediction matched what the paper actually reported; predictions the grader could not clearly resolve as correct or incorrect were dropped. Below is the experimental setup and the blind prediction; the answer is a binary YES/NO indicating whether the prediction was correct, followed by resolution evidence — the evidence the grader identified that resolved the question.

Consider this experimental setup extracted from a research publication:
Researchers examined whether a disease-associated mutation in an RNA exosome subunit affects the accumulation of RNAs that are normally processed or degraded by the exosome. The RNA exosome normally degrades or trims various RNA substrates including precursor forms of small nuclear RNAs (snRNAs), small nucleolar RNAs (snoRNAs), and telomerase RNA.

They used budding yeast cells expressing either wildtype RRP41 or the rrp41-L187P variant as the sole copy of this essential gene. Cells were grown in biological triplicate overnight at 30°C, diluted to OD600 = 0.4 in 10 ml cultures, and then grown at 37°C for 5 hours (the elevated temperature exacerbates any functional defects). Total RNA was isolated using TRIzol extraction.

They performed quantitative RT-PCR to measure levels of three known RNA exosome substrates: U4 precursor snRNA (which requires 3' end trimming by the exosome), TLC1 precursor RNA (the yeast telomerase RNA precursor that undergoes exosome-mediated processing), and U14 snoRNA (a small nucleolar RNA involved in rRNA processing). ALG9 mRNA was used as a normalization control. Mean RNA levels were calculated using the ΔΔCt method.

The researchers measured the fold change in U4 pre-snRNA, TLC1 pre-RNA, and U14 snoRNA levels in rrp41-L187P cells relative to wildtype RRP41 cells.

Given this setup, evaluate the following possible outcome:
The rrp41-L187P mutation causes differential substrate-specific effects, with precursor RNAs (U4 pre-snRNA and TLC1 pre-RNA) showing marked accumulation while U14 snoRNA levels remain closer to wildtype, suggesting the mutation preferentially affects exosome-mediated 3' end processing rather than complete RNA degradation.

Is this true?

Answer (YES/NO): NO